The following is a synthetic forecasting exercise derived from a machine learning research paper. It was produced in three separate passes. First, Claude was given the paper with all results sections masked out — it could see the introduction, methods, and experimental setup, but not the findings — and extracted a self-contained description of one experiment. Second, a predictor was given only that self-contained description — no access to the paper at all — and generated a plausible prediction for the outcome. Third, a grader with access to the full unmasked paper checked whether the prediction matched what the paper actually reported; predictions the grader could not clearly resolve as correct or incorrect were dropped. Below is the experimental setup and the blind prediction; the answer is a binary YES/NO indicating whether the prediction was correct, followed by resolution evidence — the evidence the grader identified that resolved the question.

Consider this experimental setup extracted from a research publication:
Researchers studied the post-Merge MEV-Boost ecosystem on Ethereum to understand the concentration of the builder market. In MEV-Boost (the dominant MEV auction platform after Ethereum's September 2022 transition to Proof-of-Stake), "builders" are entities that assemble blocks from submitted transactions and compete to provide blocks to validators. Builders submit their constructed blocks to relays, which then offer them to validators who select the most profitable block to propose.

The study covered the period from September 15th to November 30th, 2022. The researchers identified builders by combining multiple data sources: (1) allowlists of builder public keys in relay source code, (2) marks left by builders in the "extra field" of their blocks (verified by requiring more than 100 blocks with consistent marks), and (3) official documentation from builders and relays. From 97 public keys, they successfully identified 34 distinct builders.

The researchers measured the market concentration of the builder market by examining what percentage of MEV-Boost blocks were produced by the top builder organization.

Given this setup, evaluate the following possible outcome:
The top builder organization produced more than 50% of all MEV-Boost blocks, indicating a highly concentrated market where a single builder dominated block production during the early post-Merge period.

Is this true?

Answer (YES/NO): NO